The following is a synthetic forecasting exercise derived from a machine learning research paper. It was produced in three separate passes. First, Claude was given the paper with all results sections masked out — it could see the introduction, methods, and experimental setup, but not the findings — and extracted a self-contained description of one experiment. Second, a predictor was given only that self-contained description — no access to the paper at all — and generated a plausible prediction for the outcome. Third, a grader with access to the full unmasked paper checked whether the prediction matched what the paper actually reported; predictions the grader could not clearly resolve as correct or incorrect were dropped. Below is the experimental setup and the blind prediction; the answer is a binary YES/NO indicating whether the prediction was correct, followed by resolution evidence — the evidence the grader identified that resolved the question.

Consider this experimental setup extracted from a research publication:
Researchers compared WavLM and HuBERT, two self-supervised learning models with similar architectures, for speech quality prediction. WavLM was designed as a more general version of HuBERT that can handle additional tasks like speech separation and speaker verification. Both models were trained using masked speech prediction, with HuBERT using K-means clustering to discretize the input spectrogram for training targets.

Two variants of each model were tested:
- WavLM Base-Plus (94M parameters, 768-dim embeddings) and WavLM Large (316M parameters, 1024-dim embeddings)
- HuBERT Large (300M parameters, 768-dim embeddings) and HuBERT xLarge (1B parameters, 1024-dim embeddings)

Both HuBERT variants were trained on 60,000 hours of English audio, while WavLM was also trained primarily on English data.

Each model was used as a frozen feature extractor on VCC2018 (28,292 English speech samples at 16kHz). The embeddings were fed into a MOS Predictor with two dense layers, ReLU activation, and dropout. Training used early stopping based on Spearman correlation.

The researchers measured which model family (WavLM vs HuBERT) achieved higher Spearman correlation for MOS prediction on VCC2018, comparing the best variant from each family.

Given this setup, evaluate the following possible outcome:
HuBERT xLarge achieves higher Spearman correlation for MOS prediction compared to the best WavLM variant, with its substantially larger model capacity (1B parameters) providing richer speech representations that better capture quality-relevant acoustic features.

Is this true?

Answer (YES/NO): NO